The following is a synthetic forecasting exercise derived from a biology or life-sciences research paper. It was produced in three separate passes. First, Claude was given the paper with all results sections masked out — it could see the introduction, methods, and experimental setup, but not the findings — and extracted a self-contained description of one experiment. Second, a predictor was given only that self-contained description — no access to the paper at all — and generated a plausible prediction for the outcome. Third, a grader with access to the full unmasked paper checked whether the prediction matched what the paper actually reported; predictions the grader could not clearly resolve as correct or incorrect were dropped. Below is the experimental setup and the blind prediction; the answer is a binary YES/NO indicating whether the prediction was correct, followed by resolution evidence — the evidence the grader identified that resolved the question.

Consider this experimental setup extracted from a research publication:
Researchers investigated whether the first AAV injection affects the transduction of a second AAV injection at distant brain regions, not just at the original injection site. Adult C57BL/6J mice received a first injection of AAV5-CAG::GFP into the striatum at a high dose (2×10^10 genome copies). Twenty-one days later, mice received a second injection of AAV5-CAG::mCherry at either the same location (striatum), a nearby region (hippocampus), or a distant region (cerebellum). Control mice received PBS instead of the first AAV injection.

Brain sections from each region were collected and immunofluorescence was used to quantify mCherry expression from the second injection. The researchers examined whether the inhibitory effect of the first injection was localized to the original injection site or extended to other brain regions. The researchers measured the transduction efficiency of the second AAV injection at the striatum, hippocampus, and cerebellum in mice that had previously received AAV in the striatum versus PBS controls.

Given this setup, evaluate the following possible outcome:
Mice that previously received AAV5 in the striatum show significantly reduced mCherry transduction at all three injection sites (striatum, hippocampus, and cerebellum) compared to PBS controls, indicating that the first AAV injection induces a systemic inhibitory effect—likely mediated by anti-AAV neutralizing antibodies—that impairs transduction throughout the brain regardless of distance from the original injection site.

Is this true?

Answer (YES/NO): YES